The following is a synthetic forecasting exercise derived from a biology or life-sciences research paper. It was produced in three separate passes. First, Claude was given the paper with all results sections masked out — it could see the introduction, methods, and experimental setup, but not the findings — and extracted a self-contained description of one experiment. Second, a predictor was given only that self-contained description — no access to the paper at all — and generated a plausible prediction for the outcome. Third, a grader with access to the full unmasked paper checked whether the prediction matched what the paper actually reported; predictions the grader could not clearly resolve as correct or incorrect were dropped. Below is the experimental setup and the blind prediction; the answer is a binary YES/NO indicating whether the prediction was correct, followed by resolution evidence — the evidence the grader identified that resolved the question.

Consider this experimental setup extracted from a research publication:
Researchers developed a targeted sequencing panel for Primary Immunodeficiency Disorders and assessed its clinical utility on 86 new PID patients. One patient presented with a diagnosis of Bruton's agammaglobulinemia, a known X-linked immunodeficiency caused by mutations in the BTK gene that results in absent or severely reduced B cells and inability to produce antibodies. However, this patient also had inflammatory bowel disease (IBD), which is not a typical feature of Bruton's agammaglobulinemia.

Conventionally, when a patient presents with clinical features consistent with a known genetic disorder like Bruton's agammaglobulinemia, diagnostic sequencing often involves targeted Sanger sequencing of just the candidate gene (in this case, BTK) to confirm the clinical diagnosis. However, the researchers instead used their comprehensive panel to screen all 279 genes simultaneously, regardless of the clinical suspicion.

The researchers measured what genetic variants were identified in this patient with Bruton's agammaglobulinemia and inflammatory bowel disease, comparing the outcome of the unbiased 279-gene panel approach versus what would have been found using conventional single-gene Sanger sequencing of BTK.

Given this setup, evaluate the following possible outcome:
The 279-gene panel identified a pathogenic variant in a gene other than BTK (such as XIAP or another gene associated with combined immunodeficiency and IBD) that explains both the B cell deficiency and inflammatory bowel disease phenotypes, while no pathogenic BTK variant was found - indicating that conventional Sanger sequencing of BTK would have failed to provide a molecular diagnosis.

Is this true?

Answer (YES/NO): NO